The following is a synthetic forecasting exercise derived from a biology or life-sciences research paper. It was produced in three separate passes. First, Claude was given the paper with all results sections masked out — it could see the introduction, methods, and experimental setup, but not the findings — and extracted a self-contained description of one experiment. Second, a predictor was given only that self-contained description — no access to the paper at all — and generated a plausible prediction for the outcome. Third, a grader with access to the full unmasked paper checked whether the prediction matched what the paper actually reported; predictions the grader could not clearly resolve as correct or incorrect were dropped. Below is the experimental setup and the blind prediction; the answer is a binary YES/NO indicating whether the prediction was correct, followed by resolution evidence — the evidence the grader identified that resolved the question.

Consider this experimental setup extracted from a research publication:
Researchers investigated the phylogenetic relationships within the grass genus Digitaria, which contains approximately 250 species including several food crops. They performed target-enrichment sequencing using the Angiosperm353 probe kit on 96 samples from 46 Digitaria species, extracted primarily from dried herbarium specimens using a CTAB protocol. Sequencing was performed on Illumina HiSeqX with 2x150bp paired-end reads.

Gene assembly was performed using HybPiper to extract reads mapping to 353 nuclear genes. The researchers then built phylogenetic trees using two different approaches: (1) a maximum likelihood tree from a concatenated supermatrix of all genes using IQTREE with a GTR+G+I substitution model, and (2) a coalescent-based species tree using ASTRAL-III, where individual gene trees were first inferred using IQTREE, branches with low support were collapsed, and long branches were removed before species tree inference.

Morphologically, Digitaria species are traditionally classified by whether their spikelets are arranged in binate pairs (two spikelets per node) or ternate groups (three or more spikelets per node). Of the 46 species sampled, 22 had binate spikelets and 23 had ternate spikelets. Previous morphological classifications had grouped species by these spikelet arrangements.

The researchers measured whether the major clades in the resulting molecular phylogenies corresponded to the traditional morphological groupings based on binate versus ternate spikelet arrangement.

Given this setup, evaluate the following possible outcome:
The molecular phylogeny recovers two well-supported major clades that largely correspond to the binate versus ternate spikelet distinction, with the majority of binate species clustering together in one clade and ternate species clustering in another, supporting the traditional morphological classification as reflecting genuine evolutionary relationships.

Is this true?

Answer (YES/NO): YES